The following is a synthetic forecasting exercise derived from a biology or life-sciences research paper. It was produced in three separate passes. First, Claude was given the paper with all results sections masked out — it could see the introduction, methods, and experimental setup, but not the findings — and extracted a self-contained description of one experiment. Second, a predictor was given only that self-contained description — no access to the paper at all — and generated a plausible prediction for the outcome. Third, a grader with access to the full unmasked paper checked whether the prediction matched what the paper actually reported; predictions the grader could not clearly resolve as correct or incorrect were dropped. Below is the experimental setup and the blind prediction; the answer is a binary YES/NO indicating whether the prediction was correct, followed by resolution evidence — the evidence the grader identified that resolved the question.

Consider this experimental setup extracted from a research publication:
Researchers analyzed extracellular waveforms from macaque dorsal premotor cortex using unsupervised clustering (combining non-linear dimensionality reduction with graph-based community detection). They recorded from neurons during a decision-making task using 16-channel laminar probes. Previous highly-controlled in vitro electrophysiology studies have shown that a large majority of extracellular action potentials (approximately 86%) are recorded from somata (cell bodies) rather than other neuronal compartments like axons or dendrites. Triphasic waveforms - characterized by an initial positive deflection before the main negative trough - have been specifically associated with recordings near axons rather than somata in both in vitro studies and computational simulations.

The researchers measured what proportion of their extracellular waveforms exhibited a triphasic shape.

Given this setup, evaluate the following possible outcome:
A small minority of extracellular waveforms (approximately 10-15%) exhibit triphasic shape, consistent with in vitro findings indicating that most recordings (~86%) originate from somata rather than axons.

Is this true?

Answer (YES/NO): NO